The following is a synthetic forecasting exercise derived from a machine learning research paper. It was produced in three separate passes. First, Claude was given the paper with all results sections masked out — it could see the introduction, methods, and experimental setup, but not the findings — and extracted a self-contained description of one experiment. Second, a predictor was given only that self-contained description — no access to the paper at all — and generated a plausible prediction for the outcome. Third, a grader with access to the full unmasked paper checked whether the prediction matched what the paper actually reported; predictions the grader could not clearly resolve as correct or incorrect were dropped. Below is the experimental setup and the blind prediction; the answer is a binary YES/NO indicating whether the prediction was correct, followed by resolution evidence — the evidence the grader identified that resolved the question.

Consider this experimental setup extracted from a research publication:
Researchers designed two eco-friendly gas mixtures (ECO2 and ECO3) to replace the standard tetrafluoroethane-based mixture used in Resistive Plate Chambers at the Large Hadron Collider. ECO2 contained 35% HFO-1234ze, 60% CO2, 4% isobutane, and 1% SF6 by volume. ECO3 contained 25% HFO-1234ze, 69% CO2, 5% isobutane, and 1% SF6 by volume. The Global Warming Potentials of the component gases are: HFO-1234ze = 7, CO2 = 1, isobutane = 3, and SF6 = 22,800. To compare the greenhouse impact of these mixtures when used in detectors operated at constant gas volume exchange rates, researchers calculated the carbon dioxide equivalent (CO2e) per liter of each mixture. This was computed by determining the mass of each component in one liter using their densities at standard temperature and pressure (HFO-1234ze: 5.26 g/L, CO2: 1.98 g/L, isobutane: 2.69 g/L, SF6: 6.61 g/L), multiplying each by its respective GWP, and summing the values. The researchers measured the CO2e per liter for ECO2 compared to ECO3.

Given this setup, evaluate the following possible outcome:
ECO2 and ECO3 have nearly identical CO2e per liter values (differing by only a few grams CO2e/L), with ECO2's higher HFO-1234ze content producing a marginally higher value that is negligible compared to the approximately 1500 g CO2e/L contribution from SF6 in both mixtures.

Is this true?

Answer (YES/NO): YES